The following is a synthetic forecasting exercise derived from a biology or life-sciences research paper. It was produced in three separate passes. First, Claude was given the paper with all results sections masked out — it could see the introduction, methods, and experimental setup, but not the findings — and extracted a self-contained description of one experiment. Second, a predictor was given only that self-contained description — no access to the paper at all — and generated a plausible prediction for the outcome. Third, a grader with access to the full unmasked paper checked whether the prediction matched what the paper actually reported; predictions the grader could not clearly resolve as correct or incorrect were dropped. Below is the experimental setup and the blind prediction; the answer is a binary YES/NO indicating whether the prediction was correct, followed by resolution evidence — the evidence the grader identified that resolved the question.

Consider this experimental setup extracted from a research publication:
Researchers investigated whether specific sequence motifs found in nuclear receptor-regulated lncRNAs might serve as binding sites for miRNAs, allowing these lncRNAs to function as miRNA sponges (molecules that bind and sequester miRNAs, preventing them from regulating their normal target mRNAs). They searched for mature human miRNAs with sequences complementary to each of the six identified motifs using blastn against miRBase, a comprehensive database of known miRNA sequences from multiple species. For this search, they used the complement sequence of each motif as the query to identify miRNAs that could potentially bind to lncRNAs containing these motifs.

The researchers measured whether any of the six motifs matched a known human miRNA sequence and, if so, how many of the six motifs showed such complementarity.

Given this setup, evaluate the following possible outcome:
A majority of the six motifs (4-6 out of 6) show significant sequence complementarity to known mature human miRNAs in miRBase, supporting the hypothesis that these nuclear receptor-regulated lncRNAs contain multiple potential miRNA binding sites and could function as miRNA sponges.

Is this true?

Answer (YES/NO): NO